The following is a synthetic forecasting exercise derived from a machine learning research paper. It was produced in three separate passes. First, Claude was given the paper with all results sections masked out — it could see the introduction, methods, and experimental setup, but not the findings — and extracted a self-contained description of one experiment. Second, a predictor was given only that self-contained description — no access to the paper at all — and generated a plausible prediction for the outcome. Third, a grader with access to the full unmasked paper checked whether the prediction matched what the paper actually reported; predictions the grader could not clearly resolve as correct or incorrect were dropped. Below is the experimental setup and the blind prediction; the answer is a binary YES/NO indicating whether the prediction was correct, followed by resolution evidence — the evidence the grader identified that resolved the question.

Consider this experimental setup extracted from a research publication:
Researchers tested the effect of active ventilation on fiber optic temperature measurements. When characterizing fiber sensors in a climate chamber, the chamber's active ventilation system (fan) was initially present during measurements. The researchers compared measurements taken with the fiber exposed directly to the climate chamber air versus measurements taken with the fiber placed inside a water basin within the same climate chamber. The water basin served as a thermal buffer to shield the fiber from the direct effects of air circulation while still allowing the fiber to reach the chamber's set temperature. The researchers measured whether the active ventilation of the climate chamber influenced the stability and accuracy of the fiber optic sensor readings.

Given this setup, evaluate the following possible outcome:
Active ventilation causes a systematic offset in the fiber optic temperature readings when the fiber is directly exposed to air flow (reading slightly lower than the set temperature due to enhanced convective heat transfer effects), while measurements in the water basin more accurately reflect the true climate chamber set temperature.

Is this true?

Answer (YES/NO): NO